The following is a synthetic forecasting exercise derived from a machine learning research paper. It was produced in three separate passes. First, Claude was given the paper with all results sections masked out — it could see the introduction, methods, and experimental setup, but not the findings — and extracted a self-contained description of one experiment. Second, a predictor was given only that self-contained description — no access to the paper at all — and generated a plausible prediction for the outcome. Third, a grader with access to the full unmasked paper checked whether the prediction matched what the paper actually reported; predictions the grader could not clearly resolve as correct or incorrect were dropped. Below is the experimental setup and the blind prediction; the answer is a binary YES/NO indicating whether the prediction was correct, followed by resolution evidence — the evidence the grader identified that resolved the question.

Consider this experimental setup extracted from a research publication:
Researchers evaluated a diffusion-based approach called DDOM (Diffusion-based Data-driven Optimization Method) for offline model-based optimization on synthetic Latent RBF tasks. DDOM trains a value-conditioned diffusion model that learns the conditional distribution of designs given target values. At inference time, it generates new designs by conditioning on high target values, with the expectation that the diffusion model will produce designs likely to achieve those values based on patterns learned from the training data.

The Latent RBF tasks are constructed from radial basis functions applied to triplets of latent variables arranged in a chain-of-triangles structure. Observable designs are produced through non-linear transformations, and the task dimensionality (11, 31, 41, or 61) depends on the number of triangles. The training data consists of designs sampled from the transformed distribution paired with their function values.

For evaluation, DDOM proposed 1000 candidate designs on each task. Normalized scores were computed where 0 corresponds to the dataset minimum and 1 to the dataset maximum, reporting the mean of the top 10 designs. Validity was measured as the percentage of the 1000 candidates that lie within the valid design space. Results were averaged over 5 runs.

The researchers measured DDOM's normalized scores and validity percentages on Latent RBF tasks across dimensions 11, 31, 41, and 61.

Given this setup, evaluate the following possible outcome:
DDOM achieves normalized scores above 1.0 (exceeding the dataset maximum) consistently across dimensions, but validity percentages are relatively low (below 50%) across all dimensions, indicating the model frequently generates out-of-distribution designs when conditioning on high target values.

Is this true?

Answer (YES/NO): NO